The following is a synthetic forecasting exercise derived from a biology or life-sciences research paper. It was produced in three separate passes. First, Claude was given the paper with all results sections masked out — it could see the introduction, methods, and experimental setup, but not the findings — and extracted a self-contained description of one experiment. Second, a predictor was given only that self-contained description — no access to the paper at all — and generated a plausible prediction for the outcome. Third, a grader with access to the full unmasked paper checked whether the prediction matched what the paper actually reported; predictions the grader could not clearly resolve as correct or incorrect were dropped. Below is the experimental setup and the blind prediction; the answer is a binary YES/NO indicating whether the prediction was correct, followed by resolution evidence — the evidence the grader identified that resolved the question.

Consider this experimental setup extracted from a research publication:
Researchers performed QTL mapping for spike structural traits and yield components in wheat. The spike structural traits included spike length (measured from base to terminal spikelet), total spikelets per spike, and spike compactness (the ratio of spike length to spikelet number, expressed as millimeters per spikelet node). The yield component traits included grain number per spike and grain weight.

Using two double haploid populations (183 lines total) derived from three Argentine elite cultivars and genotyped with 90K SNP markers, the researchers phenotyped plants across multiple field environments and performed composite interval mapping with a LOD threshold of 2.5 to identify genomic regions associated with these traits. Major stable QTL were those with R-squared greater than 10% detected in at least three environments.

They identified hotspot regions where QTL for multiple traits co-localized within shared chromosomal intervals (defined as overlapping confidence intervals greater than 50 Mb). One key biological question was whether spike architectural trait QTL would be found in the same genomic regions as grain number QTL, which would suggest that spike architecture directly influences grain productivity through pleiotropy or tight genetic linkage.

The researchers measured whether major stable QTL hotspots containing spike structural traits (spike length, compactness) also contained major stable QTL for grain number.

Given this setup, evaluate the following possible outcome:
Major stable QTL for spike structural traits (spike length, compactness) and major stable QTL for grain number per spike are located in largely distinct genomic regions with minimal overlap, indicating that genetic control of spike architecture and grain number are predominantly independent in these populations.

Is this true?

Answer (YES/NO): NO